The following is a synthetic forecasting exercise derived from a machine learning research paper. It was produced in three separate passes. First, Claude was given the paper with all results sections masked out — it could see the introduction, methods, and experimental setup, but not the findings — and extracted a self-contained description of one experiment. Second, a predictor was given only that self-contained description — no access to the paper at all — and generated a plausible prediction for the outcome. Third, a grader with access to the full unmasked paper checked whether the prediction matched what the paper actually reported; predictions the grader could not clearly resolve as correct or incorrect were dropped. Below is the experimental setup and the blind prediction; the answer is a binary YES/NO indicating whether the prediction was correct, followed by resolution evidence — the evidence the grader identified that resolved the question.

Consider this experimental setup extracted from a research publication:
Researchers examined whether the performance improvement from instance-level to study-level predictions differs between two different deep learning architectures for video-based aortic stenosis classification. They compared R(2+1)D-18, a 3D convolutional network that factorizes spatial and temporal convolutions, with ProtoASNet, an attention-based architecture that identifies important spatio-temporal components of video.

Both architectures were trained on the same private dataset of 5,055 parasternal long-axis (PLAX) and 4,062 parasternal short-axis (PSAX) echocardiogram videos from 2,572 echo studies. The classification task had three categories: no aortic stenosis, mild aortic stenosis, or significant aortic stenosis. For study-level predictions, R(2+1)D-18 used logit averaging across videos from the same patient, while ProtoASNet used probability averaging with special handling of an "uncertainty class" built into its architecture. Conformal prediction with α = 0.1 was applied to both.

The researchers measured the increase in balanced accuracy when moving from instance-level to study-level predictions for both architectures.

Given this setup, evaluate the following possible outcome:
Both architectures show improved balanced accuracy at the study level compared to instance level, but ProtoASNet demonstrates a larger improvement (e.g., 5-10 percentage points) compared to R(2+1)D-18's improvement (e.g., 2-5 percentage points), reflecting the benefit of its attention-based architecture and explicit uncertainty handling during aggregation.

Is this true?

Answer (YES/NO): NO